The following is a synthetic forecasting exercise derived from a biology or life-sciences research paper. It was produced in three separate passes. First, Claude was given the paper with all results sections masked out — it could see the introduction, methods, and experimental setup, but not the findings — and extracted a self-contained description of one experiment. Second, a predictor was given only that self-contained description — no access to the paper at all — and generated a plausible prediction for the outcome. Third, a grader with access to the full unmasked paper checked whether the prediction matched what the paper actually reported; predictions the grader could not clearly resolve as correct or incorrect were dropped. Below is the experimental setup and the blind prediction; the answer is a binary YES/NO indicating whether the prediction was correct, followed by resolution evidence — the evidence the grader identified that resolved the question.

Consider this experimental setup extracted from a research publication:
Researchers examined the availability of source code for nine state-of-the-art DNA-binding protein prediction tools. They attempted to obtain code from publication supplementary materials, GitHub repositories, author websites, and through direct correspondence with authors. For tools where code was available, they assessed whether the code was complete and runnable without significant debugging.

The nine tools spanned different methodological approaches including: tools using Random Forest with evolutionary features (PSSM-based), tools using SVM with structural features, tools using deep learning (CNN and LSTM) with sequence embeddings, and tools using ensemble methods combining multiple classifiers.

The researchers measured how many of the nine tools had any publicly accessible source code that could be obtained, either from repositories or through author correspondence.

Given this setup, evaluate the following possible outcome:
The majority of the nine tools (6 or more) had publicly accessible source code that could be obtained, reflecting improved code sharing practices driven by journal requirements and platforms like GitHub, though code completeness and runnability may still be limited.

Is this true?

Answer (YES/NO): NO